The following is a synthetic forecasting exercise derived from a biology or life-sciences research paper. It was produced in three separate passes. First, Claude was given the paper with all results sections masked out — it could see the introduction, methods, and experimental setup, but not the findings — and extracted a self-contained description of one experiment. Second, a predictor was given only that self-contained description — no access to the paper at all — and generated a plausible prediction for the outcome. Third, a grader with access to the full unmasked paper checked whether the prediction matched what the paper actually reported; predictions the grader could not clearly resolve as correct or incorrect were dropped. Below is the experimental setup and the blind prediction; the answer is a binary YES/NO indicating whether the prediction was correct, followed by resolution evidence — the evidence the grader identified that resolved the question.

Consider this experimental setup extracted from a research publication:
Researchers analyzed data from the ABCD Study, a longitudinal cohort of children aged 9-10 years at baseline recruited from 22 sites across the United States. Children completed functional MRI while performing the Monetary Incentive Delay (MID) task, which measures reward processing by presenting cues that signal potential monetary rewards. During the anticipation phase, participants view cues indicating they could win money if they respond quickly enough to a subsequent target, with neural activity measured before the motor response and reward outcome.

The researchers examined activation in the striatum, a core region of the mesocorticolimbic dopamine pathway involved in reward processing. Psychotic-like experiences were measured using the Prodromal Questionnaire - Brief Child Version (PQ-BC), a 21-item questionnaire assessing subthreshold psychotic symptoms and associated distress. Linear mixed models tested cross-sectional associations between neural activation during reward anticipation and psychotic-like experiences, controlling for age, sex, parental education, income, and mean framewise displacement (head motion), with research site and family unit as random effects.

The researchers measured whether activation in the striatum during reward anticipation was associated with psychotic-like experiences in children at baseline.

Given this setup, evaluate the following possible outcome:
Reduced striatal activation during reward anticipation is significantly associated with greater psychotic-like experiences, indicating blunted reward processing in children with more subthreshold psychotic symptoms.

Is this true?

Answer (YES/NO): YES